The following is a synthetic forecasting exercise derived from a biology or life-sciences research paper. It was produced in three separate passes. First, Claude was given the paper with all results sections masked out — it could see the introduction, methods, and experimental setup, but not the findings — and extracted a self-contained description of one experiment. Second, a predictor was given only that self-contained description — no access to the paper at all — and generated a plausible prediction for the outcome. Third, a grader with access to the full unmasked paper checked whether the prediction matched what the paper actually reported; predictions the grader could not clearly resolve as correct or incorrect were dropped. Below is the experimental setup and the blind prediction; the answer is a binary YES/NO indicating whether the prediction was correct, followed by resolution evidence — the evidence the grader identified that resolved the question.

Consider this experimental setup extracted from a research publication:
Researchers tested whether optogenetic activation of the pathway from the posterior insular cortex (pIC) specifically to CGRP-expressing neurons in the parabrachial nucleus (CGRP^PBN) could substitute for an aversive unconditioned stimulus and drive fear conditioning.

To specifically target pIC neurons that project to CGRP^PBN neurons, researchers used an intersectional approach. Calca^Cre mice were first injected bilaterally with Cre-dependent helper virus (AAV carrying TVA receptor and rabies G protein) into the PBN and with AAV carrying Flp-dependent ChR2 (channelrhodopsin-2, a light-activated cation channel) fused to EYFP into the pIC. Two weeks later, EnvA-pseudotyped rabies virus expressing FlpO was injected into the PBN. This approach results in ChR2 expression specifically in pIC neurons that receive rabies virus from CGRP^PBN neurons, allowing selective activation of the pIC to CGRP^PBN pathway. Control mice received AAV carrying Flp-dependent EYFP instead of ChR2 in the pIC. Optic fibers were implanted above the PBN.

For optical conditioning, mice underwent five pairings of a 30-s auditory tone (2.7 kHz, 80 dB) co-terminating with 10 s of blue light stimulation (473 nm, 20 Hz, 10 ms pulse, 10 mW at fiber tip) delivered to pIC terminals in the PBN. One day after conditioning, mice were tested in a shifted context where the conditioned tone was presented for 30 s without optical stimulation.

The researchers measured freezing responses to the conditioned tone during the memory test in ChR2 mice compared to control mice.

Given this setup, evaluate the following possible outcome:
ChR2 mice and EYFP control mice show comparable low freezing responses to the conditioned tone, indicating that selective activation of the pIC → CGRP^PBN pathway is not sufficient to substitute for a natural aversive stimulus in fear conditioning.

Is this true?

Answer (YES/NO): NO